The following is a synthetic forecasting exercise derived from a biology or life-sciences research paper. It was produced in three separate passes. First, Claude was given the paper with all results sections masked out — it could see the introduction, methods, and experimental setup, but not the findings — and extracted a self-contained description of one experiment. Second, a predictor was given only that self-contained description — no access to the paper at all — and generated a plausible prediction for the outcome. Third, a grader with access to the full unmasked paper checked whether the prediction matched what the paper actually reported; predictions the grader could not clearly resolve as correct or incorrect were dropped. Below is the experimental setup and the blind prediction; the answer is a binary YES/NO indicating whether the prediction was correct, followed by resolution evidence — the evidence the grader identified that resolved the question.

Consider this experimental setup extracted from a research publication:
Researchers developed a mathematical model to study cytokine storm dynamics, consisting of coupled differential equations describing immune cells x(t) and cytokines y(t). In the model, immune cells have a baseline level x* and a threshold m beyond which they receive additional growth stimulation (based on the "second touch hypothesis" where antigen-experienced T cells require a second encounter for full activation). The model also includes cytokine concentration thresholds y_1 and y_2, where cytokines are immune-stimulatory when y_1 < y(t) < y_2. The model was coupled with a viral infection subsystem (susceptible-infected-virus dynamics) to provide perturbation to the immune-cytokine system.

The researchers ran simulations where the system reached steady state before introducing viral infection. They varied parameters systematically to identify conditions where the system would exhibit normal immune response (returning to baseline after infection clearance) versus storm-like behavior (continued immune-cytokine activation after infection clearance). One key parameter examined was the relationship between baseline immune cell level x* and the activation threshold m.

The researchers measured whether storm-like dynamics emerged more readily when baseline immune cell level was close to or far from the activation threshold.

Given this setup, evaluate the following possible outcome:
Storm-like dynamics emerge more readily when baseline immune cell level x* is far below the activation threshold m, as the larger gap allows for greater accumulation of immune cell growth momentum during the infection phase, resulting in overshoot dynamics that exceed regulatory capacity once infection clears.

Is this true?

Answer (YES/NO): NO